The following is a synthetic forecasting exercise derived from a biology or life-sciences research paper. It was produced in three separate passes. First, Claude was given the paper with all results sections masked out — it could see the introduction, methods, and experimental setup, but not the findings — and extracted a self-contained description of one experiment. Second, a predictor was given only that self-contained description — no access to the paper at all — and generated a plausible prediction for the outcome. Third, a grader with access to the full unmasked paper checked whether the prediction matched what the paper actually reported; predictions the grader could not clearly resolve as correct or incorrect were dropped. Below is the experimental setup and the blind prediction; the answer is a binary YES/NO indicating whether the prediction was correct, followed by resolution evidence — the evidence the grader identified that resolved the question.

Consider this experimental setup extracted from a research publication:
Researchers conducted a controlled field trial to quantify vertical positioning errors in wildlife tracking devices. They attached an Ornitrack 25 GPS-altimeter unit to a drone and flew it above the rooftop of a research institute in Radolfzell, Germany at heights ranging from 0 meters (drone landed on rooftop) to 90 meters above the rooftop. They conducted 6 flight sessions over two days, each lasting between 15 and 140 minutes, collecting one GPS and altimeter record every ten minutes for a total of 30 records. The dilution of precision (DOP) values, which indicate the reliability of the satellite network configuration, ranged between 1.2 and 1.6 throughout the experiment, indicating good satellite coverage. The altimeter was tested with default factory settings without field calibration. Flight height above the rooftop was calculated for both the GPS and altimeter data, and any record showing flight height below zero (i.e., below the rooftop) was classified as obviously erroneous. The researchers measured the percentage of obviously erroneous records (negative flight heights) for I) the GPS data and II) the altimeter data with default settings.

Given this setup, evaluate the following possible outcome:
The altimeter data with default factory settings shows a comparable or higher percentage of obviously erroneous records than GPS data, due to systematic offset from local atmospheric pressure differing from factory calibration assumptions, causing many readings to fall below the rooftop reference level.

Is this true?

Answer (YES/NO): YES